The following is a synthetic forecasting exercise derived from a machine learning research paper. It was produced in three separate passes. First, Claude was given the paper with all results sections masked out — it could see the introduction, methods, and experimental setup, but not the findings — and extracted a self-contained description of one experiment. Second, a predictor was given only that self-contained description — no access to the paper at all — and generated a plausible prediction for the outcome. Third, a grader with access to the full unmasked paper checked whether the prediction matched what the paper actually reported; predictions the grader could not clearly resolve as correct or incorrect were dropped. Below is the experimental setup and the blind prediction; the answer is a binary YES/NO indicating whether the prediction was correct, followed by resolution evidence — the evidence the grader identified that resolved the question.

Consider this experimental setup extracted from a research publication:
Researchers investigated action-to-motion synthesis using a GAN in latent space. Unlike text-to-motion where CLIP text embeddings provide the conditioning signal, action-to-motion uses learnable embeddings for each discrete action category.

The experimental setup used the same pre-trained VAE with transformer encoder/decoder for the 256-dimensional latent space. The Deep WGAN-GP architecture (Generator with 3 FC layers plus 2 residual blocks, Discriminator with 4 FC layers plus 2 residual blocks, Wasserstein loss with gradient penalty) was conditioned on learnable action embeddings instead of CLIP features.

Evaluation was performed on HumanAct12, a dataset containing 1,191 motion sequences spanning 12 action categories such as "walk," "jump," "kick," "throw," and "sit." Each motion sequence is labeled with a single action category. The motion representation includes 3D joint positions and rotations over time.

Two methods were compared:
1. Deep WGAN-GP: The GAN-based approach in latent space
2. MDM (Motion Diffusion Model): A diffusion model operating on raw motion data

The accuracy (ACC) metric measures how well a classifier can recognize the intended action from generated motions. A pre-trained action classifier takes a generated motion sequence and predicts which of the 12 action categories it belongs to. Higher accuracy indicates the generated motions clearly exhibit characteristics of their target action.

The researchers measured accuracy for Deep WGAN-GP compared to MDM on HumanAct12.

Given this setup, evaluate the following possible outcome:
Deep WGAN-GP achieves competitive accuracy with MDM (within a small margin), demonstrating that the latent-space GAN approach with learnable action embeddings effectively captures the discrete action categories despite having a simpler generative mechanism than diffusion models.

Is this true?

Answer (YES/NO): YES